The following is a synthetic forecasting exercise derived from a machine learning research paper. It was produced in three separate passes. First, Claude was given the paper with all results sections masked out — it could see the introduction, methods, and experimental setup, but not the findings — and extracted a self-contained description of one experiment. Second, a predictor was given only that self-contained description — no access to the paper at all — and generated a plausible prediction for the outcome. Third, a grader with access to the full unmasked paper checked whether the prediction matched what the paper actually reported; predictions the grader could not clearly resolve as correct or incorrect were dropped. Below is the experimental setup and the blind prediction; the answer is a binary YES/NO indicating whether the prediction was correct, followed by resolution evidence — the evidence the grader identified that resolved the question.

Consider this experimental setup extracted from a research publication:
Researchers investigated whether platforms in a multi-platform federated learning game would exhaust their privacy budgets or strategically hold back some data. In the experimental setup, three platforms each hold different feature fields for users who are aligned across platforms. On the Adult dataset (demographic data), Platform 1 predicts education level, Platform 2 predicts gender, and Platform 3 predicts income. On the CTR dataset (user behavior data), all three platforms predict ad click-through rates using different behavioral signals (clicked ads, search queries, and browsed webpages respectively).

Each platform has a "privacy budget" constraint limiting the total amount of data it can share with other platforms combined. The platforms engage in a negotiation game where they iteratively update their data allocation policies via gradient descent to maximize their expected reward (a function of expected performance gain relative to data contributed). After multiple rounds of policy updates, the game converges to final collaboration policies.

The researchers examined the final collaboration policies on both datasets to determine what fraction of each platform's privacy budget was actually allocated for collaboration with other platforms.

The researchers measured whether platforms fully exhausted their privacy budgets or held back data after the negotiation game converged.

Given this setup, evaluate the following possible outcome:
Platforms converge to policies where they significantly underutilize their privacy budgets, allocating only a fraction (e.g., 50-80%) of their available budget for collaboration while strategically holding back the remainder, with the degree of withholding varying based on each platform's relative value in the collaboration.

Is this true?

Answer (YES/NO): NO